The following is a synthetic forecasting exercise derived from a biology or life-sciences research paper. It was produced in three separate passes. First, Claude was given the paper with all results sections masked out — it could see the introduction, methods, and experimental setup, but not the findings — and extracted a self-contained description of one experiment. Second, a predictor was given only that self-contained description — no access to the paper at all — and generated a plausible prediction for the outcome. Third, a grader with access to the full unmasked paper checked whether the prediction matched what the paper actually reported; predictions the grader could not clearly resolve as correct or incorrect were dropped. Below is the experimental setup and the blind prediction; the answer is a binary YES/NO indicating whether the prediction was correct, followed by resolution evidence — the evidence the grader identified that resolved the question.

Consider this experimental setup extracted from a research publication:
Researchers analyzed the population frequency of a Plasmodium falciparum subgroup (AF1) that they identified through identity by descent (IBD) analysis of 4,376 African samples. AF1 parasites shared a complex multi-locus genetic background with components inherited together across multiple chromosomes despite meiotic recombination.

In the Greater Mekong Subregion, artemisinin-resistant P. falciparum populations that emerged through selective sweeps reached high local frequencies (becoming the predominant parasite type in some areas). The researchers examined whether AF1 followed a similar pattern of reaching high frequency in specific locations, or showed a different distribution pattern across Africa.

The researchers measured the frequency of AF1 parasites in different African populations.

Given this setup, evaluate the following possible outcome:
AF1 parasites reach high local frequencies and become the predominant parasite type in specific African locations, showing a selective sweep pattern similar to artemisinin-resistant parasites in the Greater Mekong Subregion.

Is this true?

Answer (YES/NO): NO